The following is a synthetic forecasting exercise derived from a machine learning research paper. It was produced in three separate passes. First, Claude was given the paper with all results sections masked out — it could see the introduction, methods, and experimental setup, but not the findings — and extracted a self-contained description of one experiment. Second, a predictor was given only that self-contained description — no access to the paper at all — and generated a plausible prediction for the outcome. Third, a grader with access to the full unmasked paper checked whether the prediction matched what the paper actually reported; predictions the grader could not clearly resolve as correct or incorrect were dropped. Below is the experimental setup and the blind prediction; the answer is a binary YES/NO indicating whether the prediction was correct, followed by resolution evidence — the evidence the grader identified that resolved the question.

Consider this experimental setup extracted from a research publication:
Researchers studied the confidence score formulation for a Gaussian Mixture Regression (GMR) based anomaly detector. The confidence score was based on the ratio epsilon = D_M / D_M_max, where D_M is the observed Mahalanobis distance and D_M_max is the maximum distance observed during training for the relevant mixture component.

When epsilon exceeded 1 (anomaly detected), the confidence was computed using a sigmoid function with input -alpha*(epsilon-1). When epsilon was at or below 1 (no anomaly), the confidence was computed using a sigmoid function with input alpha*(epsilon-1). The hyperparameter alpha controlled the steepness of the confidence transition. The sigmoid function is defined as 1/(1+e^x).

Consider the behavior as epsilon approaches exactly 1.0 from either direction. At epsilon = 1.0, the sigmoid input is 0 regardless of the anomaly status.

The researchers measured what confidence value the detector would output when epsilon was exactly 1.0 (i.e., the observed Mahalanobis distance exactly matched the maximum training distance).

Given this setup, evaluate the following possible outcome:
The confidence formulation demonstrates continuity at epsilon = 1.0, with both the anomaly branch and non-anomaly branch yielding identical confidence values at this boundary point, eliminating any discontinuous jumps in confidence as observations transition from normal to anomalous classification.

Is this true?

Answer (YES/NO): YES